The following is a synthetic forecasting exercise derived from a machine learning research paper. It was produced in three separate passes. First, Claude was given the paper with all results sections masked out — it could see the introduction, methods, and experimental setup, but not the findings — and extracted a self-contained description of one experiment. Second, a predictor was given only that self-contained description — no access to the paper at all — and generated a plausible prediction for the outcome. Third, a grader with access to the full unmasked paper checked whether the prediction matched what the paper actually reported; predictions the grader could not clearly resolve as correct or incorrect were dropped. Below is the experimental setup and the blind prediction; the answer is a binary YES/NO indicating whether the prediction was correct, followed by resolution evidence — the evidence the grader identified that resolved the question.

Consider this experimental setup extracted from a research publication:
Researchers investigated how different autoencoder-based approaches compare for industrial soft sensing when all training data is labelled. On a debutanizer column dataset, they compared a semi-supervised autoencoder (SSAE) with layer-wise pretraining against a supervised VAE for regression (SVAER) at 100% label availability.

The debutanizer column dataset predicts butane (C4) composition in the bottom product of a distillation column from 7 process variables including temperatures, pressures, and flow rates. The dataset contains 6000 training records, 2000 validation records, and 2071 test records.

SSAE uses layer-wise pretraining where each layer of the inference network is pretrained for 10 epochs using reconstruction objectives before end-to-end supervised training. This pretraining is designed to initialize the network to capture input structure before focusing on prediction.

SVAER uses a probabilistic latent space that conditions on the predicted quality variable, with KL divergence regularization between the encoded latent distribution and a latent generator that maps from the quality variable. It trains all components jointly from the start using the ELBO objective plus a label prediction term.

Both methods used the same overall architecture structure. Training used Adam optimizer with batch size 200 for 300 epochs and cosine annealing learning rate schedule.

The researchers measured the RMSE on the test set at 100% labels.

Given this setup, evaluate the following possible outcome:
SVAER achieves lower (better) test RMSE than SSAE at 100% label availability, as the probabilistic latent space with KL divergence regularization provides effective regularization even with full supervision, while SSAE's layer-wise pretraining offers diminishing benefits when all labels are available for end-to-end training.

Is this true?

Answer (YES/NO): NO